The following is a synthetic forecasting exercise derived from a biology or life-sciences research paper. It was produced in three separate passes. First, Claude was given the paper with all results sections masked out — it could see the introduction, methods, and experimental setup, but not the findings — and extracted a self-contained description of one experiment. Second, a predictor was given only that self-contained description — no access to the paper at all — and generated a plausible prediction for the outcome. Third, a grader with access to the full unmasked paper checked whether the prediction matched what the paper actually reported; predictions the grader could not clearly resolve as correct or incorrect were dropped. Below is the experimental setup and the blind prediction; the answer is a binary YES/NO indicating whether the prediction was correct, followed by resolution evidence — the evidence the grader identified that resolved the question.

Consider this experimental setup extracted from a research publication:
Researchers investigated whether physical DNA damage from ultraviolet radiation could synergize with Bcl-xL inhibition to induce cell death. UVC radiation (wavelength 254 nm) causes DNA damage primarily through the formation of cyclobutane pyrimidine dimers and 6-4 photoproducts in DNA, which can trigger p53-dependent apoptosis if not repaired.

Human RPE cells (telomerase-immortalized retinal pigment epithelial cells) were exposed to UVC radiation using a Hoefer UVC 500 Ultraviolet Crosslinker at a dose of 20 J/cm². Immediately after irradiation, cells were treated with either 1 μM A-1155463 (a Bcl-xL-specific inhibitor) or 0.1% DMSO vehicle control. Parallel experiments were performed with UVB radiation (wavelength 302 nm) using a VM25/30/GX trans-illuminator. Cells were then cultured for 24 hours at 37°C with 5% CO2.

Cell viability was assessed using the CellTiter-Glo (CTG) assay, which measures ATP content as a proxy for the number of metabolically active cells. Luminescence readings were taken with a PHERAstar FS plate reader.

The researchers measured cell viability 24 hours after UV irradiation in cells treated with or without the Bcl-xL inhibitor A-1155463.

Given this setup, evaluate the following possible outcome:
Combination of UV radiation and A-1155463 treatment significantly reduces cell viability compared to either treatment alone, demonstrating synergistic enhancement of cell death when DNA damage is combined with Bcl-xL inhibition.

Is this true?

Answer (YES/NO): YES